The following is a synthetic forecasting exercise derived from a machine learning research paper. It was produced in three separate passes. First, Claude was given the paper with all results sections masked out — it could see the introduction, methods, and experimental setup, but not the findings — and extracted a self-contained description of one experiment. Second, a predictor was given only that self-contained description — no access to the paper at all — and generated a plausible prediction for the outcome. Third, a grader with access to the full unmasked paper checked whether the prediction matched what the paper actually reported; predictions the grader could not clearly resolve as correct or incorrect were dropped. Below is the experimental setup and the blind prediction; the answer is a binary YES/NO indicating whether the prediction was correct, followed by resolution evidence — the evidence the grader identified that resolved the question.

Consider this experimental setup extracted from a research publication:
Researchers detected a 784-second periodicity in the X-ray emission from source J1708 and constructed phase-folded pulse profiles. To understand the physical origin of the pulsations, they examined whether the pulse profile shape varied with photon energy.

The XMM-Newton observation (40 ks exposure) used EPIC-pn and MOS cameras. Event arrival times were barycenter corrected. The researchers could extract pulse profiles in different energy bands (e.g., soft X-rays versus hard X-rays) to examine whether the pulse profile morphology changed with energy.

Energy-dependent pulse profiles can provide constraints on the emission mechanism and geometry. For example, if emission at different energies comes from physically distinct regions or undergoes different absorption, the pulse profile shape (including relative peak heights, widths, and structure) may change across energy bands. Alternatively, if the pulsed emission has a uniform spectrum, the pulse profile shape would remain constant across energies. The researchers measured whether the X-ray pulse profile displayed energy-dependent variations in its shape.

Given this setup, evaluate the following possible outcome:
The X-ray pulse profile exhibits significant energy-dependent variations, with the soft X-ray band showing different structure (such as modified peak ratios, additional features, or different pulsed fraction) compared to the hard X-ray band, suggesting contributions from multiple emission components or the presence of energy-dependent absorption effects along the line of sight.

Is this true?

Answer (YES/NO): YES